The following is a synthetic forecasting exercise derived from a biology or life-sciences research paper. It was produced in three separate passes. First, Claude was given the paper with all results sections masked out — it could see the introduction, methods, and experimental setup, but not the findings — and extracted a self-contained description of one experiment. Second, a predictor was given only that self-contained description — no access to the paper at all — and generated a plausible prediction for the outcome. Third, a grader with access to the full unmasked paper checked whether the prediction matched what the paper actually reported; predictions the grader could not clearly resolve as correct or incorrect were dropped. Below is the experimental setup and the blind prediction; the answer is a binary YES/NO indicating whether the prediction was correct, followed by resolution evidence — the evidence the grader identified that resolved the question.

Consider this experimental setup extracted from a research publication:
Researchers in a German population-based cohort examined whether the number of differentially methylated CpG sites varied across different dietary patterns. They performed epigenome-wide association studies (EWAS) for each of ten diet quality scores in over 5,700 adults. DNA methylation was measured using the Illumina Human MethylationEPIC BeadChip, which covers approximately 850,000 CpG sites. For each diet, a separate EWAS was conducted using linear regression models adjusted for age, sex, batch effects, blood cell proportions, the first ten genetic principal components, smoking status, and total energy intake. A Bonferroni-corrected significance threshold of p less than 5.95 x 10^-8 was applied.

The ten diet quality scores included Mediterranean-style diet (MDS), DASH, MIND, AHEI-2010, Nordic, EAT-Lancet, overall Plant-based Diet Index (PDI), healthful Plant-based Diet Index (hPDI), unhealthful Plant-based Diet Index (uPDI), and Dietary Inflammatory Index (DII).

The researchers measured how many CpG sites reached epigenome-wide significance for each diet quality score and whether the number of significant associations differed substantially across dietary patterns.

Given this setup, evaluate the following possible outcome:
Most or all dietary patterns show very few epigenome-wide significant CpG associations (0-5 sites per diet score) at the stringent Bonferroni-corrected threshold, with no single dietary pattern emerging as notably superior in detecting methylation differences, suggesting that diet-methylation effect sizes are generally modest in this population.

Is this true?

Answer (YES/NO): NO